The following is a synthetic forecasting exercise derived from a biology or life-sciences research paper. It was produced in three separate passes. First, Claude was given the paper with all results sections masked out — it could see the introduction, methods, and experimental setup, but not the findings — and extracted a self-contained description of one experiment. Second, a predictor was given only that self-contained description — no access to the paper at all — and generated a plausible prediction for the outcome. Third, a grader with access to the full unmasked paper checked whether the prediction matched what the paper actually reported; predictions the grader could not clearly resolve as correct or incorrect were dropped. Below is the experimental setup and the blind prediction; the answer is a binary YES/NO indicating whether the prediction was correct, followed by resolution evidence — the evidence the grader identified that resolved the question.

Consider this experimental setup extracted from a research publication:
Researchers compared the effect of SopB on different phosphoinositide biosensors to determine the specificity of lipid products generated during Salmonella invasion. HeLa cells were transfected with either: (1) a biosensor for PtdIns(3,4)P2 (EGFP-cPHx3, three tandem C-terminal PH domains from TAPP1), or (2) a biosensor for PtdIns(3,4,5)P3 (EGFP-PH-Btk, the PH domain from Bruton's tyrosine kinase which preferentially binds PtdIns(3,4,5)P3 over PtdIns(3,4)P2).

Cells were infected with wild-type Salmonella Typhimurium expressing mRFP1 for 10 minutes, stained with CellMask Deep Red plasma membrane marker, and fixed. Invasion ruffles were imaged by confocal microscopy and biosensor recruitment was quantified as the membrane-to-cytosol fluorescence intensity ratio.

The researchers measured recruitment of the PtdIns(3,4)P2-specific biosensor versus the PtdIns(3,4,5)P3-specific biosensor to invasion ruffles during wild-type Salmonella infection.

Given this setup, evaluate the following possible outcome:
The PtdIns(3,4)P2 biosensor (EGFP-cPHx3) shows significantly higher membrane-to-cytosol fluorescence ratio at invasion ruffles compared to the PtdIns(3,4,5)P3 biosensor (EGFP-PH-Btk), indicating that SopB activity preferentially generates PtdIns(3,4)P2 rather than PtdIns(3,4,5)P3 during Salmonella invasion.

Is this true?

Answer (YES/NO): YES